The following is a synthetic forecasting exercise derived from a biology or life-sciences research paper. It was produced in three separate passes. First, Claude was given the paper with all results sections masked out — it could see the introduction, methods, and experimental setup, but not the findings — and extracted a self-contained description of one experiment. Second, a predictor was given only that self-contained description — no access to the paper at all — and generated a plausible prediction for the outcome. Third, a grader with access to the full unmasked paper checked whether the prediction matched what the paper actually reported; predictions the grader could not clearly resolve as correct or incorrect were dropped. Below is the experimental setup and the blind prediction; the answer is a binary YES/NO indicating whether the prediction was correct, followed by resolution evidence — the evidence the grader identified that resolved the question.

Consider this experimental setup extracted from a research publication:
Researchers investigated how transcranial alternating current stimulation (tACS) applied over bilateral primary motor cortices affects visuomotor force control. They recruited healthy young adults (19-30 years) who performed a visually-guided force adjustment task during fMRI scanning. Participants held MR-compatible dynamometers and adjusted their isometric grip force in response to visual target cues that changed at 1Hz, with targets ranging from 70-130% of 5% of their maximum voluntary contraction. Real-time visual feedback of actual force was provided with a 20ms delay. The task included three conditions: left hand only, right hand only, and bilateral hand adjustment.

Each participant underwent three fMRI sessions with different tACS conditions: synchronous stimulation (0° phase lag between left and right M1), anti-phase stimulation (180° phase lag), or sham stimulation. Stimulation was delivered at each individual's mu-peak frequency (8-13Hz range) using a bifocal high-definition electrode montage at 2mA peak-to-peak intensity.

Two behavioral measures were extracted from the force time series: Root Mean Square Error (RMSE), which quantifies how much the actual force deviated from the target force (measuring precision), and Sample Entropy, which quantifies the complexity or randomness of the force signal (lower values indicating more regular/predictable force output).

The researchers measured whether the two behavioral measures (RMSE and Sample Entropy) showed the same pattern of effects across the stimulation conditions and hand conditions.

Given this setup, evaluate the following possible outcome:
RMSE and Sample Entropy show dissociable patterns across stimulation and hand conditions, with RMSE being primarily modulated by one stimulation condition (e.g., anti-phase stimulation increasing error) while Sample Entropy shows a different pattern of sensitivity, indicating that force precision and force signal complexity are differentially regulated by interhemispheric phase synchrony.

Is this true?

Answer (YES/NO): NO